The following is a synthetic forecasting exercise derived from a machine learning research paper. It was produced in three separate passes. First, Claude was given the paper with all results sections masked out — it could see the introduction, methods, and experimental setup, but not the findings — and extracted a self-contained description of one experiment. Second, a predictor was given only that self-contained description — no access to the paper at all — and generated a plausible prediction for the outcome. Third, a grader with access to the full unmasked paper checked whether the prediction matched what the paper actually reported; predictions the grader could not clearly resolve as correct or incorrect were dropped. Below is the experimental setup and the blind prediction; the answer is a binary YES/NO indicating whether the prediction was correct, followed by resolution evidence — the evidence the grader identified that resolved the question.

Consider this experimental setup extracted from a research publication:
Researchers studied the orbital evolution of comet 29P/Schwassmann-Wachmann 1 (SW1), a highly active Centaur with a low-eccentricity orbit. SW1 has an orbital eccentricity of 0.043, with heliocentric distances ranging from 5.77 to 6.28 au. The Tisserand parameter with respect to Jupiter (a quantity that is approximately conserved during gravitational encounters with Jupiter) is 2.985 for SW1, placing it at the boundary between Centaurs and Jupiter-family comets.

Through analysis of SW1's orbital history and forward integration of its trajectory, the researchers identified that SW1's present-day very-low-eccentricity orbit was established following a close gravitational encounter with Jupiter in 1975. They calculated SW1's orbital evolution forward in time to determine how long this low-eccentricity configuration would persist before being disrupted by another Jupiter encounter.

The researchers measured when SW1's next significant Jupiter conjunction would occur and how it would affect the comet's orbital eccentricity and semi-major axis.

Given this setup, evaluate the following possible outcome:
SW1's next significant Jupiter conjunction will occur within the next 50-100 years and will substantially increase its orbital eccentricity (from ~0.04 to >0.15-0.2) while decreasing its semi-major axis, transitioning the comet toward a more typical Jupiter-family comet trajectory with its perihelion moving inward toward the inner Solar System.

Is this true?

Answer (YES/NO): NO